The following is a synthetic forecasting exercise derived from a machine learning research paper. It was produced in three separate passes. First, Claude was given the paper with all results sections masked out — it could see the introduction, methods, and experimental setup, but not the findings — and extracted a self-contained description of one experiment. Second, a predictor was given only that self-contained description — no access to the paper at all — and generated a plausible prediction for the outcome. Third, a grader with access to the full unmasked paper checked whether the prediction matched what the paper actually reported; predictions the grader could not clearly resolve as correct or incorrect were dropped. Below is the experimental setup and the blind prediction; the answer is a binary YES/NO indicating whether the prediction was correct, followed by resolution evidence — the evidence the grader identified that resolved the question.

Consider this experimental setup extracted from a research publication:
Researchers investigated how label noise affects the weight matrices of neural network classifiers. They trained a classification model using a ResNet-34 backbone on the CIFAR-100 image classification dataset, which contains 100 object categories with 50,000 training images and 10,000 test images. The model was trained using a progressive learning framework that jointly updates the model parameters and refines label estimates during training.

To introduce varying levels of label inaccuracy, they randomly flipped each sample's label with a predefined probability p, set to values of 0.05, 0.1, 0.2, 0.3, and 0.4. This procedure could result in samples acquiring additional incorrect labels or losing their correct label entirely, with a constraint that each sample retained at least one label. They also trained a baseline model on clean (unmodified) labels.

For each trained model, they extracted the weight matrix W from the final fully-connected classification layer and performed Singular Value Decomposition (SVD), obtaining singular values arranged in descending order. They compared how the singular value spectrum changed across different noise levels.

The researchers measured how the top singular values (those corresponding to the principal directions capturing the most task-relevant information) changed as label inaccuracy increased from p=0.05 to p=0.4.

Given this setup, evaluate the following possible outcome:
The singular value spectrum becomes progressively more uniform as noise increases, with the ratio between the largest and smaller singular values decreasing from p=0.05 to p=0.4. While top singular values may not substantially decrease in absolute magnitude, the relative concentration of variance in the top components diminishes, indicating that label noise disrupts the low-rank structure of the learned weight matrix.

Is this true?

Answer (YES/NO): NO